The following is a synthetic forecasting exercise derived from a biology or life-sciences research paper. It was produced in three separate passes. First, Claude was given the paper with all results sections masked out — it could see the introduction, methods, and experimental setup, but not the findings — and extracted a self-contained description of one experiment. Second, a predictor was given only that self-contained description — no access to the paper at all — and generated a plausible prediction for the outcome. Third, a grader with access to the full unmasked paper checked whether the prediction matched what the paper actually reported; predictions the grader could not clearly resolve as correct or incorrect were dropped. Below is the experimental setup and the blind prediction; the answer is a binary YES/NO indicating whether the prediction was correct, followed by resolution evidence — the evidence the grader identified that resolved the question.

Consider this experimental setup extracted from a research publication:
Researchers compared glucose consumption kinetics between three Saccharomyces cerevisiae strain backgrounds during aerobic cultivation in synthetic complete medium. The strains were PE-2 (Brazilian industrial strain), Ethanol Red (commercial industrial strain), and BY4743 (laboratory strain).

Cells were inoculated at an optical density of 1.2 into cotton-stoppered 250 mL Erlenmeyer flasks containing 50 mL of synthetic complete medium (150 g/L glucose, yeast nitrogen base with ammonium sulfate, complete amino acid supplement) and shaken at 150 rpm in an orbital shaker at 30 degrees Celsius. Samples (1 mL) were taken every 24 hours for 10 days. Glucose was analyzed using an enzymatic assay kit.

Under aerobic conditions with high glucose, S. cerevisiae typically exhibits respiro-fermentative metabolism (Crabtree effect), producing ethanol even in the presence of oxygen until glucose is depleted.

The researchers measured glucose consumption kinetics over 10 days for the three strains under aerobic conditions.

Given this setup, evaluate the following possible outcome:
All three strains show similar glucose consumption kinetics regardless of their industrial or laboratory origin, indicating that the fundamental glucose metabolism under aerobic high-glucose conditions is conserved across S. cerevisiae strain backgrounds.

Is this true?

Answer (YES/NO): NO